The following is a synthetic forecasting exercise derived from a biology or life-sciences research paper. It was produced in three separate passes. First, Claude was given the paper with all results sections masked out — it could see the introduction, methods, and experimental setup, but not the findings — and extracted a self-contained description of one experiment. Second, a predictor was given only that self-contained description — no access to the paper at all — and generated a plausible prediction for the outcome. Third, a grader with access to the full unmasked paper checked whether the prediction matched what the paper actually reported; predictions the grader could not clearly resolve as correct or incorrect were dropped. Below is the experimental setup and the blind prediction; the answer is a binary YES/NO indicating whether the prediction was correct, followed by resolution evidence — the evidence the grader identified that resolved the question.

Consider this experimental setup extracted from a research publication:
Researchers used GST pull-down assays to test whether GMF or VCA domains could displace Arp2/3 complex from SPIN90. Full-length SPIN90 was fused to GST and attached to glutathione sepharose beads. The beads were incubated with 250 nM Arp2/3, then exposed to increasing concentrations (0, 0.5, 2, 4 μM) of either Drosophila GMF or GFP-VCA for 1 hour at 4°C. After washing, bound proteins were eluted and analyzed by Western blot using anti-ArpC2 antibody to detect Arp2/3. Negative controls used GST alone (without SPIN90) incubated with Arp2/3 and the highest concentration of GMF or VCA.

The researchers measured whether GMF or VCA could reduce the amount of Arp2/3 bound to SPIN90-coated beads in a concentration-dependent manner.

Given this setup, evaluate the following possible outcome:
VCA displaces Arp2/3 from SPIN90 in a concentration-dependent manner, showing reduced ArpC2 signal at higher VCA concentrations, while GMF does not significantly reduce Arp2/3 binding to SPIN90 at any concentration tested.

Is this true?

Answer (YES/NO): NO